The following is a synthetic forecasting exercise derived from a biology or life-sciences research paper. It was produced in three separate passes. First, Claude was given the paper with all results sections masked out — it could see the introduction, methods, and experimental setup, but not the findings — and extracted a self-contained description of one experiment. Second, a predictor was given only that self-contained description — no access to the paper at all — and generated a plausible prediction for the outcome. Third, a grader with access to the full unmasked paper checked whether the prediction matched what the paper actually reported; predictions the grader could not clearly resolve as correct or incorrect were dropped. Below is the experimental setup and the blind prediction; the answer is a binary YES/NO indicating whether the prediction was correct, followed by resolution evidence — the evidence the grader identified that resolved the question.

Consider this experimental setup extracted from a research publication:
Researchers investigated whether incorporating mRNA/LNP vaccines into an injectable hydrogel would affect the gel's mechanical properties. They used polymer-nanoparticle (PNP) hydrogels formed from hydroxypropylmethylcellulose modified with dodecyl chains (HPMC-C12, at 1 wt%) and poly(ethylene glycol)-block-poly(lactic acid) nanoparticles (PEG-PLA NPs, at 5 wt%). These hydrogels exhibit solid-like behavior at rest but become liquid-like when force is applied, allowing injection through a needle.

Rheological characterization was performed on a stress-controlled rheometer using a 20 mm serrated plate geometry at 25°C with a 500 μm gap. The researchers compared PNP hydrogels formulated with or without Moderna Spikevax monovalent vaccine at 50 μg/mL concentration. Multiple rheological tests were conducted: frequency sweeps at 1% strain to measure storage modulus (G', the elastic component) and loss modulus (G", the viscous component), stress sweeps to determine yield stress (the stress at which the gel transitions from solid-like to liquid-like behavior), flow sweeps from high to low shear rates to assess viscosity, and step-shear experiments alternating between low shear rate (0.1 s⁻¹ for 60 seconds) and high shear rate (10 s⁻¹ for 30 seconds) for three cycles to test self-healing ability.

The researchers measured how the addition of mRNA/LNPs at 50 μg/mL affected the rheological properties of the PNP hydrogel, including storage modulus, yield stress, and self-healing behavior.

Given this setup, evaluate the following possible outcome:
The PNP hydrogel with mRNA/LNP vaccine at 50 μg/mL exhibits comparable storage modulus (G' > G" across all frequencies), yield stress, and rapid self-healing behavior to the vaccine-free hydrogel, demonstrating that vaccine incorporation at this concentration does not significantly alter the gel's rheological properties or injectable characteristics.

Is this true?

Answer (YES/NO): YES